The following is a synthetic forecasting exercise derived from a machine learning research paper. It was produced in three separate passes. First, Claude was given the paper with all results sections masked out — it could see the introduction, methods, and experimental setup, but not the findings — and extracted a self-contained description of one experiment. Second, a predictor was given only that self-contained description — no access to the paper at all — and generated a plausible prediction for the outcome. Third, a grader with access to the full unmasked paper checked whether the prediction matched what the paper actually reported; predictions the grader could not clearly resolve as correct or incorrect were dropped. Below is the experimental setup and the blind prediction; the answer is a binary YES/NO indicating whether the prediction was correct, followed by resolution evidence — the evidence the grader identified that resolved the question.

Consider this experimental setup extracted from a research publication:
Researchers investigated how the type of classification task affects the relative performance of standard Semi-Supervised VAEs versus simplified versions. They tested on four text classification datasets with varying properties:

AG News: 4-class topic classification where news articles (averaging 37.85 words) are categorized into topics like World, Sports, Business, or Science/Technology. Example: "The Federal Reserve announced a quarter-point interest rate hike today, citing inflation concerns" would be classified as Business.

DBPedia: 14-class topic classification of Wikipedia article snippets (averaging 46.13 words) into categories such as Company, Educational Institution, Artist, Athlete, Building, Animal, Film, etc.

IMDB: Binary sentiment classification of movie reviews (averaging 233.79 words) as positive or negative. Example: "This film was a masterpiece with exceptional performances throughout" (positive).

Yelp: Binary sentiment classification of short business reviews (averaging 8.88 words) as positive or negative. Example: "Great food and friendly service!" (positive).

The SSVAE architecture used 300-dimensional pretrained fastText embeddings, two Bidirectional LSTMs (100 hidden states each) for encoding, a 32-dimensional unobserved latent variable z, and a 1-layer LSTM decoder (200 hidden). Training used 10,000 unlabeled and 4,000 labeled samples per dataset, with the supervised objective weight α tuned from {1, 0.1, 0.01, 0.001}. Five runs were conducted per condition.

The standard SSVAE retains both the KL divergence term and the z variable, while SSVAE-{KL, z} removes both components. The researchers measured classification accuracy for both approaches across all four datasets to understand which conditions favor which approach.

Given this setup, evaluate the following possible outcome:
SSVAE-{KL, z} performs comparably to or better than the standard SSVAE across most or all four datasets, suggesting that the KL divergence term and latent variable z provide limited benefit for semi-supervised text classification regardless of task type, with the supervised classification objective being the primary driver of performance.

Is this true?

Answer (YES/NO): YES